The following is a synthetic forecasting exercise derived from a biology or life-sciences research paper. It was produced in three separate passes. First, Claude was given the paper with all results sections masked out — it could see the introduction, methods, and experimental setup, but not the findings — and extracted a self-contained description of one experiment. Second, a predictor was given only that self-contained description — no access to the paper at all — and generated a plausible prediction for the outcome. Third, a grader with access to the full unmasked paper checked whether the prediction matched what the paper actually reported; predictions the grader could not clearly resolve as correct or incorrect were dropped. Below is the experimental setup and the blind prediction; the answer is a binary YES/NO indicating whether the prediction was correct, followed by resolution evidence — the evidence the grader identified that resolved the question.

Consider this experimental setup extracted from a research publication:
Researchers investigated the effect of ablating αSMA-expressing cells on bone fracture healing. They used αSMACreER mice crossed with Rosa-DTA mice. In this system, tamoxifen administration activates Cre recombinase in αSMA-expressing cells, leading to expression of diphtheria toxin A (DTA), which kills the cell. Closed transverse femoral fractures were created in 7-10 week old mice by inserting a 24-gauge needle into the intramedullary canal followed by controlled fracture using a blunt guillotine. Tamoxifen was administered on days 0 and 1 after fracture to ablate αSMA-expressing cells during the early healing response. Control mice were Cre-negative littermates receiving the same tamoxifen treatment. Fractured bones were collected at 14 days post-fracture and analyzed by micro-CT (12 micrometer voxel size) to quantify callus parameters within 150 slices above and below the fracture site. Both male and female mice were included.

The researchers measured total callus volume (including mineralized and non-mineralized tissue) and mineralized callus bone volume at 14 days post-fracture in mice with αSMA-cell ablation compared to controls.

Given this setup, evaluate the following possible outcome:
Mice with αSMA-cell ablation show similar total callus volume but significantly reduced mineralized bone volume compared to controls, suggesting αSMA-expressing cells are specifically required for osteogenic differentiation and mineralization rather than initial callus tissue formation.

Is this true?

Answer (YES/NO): NO